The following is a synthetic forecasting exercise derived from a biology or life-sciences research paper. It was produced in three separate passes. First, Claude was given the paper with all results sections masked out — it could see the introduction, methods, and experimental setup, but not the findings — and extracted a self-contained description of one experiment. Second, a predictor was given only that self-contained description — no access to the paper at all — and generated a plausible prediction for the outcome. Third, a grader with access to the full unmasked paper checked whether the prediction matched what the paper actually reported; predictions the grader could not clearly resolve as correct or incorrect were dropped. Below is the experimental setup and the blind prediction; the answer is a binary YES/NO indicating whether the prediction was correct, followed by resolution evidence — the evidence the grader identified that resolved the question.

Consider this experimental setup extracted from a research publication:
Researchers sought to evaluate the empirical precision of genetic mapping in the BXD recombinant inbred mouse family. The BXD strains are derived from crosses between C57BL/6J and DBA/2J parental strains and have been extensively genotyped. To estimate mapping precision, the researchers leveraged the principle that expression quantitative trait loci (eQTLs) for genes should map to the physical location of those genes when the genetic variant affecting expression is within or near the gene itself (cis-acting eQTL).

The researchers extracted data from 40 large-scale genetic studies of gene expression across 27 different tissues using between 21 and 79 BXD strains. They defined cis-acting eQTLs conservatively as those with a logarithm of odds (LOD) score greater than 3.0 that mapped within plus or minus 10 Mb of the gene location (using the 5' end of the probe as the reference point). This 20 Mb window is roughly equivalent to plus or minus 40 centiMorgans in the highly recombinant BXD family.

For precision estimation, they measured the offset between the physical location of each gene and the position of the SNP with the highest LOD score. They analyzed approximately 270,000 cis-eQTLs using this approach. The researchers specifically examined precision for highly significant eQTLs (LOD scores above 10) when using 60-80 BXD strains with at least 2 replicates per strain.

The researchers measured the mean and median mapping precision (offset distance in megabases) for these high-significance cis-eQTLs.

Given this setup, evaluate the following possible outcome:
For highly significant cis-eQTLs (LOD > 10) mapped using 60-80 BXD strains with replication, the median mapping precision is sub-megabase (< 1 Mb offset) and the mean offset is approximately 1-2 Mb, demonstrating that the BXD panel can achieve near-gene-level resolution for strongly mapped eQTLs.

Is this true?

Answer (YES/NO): NO